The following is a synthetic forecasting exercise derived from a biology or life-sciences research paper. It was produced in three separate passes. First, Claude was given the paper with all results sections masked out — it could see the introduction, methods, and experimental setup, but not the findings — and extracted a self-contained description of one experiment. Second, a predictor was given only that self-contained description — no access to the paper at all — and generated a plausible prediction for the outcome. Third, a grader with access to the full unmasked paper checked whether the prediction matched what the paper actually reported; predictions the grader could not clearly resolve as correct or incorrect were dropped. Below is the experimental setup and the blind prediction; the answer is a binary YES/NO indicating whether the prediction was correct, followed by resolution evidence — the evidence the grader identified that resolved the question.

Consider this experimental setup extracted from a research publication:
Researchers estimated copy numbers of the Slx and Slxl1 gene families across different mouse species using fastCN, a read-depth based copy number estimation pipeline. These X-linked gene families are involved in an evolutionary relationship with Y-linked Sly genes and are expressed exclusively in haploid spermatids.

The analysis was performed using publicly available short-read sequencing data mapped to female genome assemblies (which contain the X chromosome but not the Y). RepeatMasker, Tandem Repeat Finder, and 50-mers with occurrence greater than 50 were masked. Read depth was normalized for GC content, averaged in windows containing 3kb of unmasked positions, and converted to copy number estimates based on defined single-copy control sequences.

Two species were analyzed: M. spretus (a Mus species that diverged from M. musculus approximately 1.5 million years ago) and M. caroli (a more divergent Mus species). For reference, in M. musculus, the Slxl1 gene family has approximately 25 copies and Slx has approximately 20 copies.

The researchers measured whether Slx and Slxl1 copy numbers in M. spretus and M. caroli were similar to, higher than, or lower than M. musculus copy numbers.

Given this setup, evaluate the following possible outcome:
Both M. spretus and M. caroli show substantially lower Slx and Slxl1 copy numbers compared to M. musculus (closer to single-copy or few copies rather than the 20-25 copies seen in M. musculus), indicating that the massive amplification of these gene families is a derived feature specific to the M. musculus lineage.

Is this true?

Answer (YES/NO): NO